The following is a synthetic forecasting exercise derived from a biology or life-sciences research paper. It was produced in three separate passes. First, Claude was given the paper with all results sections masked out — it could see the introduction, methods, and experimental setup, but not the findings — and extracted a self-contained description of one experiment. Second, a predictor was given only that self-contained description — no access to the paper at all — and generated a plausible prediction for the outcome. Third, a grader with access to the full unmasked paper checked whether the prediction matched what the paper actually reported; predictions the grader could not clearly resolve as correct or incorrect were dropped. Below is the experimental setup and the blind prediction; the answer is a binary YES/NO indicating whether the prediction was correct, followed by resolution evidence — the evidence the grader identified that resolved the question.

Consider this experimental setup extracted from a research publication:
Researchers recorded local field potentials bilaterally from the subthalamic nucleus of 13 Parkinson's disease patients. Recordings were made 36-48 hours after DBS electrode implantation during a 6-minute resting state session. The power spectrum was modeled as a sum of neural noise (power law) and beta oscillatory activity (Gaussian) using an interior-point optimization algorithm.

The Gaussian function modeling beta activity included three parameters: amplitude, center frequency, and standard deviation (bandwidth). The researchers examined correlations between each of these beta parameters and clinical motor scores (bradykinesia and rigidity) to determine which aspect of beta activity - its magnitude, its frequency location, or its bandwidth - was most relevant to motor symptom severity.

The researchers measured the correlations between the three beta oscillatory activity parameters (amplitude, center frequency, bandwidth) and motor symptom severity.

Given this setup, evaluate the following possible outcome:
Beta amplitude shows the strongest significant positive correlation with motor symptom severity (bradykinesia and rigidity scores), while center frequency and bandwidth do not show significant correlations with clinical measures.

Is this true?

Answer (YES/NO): YES